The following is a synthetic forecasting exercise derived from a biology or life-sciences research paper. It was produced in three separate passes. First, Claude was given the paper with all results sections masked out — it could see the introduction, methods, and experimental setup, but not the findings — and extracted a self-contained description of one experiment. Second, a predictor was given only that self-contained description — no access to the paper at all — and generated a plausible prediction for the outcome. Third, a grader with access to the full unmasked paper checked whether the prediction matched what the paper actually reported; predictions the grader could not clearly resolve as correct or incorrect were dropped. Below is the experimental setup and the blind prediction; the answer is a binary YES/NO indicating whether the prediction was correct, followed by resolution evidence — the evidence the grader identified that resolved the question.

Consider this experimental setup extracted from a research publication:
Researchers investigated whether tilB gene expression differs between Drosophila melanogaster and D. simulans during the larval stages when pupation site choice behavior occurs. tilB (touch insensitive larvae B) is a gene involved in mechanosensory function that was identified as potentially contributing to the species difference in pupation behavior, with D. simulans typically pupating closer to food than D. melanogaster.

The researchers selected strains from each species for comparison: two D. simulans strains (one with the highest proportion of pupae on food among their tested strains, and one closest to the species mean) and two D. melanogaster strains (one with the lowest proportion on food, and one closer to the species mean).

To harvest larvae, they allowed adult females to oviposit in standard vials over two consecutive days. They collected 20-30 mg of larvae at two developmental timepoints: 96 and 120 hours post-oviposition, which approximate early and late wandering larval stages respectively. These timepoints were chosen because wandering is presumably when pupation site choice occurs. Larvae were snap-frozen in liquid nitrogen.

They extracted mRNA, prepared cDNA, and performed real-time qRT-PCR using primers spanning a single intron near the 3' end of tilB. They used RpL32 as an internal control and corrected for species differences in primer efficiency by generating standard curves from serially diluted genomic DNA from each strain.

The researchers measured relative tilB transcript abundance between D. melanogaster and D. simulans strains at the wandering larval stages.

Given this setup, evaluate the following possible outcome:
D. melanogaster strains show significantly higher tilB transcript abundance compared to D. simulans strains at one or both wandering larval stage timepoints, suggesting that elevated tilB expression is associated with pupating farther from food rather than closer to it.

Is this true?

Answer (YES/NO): YES